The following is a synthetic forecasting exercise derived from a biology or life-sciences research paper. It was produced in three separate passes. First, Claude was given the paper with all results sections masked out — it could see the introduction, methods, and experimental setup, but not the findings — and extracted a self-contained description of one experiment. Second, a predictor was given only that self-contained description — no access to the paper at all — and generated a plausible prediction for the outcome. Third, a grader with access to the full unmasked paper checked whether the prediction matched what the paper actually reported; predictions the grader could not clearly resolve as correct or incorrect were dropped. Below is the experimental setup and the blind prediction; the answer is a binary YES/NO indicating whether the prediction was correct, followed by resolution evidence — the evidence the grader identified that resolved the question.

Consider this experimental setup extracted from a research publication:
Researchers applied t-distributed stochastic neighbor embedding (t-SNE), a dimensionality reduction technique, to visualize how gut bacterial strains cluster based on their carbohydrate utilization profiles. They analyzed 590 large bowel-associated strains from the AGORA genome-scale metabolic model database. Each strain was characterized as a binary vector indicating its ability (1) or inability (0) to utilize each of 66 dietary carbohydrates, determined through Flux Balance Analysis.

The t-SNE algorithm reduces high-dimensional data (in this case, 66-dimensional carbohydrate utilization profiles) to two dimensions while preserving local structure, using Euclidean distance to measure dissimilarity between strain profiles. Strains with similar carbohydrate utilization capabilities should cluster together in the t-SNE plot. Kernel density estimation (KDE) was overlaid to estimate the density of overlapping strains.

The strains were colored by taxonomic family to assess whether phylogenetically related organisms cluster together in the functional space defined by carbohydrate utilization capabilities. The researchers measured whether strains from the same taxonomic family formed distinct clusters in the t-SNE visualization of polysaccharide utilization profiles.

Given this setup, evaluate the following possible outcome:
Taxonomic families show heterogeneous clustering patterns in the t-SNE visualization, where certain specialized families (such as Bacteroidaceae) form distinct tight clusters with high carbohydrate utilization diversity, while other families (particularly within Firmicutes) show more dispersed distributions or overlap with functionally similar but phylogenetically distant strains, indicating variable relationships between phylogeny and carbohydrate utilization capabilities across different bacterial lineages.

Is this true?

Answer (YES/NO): NO